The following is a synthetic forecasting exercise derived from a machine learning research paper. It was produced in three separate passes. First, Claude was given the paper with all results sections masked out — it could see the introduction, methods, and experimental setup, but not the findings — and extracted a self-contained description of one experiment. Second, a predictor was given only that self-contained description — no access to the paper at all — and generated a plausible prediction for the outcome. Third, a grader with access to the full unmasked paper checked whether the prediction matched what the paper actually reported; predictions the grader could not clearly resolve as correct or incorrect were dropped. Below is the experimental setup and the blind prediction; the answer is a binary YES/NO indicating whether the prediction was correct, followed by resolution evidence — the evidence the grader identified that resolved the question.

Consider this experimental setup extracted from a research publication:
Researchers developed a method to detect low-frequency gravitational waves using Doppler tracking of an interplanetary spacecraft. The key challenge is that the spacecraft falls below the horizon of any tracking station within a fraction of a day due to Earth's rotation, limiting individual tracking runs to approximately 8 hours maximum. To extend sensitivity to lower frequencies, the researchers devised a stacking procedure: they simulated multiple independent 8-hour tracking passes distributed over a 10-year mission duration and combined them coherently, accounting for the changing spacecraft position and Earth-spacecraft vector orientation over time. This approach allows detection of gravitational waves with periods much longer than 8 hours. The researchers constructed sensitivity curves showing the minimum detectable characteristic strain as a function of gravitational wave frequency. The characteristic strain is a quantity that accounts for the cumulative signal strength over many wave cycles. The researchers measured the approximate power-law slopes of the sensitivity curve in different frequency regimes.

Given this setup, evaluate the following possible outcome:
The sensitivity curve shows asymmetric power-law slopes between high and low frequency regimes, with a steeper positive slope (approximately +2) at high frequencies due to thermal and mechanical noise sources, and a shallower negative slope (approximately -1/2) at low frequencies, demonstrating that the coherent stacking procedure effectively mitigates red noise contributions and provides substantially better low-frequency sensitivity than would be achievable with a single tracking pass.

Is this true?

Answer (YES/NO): NO